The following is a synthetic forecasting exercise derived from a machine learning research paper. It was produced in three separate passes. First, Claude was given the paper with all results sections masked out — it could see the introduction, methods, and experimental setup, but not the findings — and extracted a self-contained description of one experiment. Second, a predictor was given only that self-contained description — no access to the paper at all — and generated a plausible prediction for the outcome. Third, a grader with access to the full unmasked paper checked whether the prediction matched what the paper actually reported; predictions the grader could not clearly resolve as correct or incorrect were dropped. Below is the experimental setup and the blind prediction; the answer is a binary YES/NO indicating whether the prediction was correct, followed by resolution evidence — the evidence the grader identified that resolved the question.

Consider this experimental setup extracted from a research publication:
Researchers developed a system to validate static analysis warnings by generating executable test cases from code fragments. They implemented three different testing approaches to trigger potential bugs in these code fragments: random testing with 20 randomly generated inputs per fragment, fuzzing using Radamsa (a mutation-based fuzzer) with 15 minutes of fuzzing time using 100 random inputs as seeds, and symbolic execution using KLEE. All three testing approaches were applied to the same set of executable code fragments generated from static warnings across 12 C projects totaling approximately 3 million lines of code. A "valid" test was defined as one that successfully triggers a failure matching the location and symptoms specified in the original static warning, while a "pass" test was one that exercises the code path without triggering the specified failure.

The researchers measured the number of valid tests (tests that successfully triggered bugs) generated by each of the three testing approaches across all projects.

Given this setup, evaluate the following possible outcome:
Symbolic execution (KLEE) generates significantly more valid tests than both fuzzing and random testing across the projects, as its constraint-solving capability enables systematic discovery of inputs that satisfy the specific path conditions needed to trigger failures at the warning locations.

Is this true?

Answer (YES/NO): NO